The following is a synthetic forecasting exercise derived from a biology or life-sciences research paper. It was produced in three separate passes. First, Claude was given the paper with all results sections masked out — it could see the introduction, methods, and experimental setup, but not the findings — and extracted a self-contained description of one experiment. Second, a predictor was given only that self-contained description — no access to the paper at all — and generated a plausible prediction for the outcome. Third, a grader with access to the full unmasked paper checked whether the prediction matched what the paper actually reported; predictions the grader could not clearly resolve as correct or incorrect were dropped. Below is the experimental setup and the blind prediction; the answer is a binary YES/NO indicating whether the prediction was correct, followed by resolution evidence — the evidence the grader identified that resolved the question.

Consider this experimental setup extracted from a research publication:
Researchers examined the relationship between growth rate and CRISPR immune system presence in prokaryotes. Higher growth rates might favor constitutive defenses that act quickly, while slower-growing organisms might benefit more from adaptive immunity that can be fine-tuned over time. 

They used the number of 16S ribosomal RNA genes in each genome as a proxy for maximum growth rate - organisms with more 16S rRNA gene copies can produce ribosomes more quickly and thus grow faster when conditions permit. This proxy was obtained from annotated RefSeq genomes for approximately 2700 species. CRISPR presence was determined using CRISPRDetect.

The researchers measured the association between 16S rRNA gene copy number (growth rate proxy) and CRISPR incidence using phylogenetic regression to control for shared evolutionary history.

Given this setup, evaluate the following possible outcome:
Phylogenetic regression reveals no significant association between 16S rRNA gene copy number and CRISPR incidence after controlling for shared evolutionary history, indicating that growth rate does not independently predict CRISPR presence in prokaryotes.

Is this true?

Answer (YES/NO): NO